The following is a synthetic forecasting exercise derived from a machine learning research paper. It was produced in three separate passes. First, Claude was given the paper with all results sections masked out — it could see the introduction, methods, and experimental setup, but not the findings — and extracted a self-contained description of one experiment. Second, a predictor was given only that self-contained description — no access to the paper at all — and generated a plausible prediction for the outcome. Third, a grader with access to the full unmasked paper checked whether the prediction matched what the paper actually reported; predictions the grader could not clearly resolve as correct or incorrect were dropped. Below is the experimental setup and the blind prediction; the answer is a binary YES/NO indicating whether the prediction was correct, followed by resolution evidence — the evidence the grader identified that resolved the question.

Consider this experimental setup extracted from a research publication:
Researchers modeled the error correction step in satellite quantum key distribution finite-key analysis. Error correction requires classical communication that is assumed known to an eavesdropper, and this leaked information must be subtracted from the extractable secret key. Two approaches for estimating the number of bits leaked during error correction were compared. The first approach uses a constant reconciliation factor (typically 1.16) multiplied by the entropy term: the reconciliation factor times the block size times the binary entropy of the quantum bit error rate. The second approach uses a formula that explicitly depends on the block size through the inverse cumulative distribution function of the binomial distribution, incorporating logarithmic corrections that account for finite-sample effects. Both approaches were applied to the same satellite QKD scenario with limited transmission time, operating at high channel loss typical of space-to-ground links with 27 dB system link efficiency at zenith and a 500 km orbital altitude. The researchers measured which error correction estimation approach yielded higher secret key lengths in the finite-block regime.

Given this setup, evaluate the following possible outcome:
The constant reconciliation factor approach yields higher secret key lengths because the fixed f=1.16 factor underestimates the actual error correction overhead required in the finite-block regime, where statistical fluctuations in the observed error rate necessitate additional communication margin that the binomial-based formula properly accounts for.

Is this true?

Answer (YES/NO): NO